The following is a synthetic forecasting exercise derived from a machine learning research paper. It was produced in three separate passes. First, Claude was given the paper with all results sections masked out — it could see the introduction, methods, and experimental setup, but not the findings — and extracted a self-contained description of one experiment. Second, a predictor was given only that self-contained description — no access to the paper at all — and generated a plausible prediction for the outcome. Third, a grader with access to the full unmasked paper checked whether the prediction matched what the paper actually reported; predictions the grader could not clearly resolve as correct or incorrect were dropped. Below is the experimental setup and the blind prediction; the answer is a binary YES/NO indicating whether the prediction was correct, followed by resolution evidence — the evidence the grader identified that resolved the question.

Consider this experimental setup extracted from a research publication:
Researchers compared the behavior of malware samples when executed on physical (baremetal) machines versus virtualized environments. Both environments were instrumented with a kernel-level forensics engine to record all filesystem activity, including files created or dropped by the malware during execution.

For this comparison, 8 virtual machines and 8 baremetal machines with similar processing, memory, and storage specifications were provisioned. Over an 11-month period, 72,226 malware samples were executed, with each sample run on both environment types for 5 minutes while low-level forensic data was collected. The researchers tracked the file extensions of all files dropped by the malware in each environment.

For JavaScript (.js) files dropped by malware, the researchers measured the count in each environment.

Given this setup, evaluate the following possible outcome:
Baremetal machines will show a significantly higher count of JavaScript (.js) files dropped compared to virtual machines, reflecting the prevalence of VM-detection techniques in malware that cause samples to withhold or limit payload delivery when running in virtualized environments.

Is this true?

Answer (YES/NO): YES